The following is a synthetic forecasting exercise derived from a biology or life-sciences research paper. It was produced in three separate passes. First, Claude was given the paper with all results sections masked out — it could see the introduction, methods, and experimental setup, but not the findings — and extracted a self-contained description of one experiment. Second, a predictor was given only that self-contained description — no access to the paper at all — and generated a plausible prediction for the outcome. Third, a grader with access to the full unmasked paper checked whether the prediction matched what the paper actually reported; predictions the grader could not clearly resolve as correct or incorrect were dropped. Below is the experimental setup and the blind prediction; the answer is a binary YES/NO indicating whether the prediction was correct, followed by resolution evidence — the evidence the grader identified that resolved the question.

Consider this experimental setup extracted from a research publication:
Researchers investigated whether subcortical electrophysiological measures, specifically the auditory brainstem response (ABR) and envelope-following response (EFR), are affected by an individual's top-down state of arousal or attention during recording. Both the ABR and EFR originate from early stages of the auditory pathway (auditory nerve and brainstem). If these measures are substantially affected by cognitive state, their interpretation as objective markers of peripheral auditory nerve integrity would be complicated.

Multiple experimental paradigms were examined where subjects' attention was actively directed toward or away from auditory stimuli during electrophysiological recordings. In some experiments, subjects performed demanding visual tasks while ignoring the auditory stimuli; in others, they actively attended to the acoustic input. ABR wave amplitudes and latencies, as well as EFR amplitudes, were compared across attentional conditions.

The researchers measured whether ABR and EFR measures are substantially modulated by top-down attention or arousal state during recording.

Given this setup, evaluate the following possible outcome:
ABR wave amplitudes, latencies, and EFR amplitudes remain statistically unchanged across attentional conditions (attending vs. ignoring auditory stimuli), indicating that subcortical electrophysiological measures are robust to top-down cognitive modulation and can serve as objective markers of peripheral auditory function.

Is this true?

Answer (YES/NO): YES